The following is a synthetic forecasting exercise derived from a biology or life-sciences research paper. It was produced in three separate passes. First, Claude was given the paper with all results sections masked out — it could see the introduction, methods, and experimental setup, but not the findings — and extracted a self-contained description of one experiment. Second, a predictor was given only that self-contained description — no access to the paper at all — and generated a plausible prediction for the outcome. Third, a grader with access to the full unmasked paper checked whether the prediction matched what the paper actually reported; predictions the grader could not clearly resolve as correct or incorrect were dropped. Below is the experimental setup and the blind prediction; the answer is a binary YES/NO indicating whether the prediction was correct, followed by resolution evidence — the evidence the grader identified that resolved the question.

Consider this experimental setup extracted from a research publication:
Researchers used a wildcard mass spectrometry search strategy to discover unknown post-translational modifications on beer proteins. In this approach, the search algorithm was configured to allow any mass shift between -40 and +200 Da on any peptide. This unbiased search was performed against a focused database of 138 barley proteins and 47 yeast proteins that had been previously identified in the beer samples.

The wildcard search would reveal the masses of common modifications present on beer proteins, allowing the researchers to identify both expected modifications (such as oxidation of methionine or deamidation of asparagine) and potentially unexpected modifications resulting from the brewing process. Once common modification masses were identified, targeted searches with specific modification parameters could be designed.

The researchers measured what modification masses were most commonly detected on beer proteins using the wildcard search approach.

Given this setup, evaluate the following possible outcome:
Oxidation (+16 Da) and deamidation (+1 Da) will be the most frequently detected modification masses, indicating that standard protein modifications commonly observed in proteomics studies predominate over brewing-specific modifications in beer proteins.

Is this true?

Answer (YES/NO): NO